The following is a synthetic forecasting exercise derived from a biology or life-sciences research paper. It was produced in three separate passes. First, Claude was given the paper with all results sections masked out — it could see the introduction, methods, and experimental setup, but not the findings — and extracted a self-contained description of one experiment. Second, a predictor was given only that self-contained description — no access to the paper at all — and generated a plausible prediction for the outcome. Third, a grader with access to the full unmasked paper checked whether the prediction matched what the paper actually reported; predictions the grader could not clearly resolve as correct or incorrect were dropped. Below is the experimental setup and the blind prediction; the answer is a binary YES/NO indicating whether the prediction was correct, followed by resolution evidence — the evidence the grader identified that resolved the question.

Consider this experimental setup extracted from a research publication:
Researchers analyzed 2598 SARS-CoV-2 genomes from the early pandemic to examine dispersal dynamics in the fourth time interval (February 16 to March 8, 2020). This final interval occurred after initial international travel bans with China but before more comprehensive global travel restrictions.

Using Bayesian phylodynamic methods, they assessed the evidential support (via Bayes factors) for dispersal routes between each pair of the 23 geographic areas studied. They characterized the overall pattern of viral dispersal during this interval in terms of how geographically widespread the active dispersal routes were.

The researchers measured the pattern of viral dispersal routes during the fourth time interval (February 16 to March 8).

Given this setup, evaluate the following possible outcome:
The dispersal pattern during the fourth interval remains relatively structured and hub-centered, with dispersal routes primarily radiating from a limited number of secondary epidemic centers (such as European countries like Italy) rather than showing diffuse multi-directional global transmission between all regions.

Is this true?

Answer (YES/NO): NO